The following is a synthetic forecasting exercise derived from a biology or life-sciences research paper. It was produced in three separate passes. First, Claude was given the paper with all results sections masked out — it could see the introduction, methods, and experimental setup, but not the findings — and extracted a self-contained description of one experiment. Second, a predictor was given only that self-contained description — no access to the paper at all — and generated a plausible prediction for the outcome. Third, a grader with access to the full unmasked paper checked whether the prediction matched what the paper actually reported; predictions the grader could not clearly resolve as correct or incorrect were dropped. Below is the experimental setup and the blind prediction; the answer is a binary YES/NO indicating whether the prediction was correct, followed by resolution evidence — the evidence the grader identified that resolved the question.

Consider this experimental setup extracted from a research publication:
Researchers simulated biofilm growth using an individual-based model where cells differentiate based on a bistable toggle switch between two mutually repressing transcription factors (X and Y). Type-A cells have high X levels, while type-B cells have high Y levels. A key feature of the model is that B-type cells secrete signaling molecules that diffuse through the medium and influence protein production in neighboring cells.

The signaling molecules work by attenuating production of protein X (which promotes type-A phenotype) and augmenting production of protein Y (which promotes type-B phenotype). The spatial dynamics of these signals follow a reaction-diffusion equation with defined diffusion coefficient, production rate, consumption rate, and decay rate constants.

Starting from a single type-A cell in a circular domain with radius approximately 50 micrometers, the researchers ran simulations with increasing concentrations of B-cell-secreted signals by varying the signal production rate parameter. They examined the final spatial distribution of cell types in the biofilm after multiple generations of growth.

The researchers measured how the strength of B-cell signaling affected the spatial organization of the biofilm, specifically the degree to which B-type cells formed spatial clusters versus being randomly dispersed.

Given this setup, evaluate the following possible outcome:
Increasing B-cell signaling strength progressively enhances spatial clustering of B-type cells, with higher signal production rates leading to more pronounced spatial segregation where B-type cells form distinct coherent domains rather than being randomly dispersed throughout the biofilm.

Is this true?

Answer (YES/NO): YES